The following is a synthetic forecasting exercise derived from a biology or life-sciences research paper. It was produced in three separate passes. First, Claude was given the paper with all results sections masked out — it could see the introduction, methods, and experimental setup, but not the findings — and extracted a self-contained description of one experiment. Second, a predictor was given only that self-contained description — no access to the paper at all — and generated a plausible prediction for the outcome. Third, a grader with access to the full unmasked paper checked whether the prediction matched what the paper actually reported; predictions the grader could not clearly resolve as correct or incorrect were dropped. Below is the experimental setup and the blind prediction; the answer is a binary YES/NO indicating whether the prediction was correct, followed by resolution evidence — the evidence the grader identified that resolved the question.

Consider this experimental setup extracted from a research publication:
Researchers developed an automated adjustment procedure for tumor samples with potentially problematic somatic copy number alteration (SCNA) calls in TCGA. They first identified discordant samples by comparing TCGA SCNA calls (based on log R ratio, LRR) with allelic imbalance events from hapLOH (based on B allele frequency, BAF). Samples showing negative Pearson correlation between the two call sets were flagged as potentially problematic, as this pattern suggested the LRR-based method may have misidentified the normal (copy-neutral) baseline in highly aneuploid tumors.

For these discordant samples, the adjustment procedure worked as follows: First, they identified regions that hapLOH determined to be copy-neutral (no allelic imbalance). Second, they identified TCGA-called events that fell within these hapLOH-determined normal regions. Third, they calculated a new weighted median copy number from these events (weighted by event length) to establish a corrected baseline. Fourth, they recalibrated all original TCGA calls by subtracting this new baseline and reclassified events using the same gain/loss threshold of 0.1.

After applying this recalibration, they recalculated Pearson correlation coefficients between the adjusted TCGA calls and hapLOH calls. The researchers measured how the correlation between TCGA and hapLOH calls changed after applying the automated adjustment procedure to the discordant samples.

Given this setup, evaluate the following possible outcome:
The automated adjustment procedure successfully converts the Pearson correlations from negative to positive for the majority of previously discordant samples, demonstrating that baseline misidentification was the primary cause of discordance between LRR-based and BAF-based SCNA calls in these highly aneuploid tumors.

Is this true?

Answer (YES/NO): YES